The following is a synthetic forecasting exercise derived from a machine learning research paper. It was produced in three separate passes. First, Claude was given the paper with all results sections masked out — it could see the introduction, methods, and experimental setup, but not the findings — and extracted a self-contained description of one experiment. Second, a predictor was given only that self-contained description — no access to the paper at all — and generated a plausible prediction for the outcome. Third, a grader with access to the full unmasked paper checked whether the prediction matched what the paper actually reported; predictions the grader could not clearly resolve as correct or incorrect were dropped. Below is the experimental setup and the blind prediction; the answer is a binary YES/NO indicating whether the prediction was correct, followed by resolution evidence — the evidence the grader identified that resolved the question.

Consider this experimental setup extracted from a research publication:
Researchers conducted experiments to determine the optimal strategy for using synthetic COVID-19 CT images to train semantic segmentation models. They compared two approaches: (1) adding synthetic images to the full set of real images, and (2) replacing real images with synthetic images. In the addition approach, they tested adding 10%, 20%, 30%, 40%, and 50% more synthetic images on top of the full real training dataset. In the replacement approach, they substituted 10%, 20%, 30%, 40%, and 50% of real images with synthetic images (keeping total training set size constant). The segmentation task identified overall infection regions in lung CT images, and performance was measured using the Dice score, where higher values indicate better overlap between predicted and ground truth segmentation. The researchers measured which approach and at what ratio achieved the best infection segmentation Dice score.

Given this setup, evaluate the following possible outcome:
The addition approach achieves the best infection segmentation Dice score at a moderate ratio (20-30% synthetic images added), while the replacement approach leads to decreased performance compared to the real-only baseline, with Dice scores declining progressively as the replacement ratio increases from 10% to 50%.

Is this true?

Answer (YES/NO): NO